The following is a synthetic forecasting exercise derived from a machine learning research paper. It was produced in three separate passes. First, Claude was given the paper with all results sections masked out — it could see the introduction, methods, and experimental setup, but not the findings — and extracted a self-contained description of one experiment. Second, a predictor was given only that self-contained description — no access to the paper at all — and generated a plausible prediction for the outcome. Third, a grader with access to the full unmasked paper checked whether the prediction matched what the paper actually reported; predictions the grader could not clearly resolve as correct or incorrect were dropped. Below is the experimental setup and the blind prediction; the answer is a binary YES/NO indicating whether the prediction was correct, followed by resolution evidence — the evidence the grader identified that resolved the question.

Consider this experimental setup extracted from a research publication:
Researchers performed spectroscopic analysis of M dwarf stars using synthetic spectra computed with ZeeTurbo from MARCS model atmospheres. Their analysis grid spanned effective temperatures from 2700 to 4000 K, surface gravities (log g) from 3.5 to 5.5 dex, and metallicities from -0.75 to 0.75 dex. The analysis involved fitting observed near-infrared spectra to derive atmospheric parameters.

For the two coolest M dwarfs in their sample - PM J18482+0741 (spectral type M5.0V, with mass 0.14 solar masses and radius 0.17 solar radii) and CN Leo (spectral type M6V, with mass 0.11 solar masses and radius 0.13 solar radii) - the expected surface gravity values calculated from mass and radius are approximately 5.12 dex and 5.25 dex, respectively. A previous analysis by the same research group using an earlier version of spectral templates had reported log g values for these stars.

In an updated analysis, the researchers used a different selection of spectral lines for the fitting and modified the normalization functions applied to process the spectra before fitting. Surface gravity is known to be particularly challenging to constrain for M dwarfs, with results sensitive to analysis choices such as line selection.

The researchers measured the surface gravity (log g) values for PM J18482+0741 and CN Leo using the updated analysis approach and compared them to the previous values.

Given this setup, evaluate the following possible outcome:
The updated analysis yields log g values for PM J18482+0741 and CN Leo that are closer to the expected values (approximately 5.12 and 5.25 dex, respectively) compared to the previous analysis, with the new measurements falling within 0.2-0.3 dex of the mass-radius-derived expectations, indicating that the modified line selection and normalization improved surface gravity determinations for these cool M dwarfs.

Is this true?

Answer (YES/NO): YES